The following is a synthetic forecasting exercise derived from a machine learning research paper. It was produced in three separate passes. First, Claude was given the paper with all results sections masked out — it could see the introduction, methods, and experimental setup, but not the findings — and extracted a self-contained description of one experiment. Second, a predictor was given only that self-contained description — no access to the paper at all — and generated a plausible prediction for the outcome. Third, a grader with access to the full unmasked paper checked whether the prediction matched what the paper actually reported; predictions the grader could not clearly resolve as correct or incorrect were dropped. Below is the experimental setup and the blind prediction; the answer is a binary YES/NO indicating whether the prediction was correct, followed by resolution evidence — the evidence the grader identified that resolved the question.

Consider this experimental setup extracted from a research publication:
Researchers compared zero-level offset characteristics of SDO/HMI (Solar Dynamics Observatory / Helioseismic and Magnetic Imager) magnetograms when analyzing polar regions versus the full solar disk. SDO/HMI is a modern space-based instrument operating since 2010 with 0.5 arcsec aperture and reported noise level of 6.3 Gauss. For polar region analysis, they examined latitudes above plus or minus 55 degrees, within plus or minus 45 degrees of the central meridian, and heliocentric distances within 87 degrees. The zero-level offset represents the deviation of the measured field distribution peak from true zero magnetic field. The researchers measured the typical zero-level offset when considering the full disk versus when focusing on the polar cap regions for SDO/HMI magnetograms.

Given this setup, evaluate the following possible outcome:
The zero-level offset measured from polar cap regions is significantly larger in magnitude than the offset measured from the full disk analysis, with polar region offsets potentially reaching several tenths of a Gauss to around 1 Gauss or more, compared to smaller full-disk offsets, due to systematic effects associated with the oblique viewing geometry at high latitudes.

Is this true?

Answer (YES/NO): NO